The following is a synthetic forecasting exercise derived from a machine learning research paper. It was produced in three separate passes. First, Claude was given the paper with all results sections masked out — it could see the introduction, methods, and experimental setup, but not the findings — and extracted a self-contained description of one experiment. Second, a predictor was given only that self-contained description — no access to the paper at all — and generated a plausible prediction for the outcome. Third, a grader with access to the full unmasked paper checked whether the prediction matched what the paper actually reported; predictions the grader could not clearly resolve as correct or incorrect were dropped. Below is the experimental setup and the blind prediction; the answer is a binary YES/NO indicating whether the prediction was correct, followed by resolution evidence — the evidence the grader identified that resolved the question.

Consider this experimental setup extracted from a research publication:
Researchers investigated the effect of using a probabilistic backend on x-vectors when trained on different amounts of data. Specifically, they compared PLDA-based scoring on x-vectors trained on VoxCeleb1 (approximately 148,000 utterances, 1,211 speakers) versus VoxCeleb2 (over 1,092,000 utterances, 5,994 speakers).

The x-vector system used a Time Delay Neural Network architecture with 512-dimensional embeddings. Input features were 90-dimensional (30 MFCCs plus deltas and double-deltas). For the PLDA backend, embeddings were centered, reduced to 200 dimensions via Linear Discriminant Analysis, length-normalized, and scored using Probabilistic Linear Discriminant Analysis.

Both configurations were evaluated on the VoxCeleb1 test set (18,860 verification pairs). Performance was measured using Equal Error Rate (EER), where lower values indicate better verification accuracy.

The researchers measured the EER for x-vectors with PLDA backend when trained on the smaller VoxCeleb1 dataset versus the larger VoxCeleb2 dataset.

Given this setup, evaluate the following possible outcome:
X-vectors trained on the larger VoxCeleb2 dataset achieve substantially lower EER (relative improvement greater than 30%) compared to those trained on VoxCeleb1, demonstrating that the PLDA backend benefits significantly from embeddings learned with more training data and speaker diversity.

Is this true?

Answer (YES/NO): NO